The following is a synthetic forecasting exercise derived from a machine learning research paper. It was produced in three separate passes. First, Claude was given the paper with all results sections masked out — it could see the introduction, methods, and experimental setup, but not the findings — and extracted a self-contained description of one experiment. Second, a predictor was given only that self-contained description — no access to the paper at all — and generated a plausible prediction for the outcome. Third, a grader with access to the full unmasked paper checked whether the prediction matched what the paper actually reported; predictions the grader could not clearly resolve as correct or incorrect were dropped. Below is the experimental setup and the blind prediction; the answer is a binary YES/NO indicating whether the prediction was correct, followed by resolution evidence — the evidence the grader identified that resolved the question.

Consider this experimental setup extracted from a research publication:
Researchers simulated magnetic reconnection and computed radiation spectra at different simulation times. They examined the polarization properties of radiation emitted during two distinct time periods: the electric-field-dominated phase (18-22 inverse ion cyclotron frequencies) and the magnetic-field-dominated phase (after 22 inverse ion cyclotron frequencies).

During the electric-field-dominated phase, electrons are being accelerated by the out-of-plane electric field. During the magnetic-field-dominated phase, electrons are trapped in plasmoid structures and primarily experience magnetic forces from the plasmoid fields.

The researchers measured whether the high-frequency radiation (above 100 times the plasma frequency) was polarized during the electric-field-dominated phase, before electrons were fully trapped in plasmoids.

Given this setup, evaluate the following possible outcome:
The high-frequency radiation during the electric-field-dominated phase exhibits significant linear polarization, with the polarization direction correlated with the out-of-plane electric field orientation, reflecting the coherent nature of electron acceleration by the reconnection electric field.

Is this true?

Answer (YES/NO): NO